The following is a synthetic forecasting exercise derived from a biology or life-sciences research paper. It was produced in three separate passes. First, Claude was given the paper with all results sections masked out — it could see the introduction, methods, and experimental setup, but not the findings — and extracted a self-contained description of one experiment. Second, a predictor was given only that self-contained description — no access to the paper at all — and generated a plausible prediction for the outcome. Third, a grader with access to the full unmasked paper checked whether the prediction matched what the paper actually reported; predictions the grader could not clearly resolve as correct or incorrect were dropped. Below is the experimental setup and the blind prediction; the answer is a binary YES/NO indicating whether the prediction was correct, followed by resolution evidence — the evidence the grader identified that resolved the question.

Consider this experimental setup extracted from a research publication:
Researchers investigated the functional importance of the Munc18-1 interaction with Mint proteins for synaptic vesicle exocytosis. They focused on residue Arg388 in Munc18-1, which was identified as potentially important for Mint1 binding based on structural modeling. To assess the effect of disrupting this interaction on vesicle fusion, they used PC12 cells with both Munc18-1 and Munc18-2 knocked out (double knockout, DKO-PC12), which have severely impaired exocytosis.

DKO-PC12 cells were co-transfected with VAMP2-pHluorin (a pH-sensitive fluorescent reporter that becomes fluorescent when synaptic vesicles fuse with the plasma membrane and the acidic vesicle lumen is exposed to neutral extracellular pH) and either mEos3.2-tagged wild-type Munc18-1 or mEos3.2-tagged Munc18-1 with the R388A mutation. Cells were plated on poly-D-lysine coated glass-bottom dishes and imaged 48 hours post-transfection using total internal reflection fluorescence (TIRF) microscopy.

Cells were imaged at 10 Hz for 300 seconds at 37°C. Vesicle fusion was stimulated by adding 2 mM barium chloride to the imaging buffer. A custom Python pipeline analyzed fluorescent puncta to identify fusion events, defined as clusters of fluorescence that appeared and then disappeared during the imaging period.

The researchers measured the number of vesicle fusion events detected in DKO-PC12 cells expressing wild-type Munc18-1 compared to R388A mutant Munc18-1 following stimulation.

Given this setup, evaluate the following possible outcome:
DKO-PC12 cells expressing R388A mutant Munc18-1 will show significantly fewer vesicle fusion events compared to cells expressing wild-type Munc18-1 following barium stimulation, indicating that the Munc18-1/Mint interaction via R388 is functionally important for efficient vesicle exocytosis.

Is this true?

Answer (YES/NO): YES